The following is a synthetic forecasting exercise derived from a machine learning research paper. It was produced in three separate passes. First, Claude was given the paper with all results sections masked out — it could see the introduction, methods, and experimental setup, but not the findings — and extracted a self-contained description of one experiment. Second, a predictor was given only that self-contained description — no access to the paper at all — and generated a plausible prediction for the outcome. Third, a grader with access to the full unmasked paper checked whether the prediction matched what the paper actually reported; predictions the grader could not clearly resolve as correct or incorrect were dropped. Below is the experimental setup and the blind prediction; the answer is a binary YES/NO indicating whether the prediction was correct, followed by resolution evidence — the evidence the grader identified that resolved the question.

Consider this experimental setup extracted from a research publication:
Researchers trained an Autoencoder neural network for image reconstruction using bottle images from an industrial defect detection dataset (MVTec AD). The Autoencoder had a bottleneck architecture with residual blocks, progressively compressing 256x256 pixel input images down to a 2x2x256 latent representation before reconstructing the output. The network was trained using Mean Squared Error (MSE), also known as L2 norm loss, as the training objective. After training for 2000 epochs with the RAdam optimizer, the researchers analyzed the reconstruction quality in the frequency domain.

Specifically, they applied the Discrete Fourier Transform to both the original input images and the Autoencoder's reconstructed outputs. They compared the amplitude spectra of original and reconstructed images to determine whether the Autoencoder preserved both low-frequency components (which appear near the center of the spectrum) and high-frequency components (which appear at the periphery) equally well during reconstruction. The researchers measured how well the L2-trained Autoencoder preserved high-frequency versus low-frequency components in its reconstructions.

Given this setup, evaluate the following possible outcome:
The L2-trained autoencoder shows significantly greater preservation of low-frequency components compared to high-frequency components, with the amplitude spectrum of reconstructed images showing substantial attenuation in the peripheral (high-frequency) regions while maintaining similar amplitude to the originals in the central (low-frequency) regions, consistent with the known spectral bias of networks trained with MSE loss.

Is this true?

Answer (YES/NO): YES